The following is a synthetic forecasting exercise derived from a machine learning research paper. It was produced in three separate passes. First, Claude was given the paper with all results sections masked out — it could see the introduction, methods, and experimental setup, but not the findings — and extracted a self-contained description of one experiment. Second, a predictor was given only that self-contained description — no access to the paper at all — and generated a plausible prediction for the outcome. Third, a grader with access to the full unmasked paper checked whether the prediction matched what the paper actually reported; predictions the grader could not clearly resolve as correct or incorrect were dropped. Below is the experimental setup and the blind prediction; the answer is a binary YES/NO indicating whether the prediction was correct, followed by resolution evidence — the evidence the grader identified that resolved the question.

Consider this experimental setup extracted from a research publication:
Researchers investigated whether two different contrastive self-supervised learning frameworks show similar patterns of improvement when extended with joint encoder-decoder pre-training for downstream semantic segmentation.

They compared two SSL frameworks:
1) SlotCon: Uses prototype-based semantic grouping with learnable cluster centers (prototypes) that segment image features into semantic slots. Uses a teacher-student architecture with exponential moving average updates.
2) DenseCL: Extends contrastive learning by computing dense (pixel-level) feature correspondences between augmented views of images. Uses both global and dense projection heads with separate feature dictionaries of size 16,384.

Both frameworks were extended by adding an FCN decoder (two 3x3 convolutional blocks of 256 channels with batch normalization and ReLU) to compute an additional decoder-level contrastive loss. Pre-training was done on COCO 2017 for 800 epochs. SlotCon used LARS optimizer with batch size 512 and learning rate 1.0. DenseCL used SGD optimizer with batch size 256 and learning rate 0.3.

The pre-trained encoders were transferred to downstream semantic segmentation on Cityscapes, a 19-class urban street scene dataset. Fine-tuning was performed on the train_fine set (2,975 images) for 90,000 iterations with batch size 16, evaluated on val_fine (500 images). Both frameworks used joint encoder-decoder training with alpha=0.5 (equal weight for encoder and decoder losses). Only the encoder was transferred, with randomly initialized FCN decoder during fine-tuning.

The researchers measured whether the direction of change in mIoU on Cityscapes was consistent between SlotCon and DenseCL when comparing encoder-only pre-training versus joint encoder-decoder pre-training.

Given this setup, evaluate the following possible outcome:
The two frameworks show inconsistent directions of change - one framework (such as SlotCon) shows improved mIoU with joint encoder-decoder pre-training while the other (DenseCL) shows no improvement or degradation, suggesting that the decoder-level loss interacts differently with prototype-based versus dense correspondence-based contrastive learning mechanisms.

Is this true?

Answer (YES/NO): YES